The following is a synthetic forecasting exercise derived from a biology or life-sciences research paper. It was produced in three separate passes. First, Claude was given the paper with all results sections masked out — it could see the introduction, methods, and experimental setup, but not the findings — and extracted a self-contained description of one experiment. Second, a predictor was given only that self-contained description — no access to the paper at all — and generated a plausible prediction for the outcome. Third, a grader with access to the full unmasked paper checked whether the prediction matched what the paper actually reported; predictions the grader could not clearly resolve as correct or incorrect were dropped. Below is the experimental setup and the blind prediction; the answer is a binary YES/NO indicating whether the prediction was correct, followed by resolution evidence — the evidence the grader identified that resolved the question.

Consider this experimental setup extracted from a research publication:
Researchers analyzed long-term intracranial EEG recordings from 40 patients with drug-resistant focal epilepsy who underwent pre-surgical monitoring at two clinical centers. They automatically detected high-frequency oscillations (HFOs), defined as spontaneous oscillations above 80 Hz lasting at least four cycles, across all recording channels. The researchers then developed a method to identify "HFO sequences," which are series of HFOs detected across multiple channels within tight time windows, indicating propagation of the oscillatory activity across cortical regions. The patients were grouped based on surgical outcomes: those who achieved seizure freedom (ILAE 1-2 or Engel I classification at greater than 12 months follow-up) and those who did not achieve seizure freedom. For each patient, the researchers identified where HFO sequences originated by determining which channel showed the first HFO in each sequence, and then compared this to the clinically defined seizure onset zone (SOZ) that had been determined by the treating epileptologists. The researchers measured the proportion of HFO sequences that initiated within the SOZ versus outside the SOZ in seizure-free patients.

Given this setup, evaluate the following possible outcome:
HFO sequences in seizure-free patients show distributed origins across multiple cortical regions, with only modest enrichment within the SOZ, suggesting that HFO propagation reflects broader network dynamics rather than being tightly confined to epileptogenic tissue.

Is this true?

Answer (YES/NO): NO